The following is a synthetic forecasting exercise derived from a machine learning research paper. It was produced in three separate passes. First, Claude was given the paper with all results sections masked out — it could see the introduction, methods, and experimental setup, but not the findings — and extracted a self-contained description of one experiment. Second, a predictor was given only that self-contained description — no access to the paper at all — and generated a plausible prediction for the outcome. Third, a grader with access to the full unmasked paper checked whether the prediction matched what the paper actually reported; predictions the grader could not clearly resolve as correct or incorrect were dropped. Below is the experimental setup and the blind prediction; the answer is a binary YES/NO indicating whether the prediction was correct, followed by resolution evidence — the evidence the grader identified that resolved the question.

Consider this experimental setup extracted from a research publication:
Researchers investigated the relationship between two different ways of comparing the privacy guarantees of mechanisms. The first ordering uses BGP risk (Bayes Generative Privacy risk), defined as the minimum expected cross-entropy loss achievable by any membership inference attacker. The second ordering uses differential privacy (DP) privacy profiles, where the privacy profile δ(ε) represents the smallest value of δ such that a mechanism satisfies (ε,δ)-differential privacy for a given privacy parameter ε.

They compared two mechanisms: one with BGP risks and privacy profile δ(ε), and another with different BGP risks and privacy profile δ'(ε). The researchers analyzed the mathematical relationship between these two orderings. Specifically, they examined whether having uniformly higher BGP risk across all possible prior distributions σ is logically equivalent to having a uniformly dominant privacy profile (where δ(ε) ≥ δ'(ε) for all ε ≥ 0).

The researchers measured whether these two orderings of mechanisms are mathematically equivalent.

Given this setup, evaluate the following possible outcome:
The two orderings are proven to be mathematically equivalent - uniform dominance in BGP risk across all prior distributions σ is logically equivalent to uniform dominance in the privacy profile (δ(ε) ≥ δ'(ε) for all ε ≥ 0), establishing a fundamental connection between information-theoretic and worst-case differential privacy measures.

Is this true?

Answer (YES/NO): YES